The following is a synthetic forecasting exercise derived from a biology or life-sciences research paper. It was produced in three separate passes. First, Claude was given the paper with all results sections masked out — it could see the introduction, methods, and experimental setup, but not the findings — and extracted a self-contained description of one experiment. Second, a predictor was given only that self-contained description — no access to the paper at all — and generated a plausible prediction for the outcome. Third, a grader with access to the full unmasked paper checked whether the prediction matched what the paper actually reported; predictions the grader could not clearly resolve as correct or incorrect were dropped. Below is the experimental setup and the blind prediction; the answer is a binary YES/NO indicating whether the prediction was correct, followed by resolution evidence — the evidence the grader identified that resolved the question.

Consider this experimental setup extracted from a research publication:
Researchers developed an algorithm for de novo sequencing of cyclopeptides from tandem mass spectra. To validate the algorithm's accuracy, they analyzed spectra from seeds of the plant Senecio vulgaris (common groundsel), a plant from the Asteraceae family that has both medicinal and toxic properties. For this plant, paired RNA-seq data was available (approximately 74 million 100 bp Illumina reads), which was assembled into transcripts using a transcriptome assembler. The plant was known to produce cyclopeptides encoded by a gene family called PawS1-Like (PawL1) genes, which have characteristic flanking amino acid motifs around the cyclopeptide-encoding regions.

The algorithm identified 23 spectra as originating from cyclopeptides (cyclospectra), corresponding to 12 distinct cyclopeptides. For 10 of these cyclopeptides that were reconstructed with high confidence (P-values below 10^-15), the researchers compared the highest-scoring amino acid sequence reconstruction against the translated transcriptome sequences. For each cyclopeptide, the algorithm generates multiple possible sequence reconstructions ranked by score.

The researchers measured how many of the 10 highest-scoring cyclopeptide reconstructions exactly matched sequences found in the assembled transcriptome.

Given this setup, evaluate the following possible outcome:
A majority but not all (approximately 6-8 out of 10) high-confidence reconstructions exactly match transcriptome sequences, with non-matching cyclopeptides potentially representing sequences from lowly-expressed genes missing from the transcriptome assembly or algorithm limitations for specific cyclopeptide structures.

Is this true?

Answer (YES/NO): NO